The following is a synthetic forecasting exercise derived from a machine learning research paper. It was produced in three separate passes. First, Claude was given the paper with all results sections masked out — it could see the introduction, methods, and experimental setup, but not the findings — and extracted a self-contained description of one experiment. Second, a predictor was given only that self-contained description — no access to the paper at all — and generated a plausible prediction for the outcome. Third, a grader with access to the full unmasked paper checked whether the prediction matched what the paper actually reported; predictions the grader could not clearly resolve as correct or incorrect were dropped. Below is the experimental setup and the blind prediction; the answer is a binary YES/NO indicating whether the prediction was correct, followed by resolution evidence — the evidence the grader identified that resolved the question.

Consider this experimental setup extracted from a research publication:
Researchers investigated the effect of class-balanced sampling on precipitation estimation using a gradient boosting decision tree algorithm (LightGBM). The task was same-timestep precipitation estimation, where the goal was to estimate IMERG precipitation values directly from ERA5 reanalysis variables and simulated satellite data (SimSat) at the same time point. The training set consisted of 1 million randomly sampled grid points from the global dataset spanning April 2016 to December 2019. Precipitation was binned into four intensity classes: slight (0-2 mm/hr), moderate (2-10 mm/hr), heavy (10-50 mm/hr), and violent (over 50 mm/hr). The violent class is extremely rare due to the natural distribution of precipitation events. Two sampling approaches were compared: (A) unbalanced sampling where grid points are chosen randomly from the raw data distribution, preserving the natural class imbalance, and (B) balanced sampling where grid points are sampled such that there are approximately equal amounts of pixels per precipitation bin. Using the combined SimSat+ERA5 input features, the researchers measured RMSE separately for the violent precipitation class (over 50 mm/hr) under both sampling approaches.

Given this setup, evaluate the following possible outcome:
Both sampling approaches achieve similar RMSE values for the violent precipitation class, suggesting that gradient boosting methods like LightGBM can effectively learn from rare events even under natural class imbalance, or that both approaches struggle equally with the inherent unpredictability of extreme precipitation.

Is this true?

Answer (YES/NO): NO